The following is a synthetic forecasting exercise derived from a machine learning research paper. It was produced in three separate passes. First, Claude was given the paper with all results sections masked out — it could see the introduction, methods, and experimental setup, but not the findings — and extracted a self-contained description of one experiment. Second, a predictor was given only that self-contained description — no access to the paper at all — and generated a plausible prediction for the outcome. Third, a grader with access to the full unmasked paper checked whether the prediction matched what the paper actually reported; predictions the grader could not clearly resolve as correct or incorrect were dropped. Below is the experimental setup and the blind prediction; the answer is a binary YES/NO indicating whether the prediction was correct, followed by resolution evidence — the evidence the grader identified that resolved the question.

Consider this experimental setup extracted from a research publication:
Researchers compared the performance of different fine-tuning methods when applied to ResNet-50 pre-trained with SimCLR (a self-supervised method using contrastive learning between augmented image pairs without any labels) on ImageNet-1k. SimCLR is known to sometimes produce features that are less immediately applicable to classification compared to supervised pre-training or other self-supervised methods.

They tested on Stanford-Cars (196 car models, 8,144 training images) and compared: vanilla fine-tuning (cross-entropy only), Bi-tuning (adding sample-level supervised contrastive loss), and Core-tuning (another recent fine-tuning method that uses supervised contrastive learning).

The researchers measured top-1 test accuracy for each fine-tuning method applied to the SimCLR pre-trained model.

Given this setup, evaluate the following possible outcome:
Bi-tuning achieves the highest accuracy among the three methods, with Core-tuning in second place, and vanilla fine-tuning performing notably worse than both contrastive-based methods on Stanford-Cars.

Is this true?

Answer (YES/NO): NO